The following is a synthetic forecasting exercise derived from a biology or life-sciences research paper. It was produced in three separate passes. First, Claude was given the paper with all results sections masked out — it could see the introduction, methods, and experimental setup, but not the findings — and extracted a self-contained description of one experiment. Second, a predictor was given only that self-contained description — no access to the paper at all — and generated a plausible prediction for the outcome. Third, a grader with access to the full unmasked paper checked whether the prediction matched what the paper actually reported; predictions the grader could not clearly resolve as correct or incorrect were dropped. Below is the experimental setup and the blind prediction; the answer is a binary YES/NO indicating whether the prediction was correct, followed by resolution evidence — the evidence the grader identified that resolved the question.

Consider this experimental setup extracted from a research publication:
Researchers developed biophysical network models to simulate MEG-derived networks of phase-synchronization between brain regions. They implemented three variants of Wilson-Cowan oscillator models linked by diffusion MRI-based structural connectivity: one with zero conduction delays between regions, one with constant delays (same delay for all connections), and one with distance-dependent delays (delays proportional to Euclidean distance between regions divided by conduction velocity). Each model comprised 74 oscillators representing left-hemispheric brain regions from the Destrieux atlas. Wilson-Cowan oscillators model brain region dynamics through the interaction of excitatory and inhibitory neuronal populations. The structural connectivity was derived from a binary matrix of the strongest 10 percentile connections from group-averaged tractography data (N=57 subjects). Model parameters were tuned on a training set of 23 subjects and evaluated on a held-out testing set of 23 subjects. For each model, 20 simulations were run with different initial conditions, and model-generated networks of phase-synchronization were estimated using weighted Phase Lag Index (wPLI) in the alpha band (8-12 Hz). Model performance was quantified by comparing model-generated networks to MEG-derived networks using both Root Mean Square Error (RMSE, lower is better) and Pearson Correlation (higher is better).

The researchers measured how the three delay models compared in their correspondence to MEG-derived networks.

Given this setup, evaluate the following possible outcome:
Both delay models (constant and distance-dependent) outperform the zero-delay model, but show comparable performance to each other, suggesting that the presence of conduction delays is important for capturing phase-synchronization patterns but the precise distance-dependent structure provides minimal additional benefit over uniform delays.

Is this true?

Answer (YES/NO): NO